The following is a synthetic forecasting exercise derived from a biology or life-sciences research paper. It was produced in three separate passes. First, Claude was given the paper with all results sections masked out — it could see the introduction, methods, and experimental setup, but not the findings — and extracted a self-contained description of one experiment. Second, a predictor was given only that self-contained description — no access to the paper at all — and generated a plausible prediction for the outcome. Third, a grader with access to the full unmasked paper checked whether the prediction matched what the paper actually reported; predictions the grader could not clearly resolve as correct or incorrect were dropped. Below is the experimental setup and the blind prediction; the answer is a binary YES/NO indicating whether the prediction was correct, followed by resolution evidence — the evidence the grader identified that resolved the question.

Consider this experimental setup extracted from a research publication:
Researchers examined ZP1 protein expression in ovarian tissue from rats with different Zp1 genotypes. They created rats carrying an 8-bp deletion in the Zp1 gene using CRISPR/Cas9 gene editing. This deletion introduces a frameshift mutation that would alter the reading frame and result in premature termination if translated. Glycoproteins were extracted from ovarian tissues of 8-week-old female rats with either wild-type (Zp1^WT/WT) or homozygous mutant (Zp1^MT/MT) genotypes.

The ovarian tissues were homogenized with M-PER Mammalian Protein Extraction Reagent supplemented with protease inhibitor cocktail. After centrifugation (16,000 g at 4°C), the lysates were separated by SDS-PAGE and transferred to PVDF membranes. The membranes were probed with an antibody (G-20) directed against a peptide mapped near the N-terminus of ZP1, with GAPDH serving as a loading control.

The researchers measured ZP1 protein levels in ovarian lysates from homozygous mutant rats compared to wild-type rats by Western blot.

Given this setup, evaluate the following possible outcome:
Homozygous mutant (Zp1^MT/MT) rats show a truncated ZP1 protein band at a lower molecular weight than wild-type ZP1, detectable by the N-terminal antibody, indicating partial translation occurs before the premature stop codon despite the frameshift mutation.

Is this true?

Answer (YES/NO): YES